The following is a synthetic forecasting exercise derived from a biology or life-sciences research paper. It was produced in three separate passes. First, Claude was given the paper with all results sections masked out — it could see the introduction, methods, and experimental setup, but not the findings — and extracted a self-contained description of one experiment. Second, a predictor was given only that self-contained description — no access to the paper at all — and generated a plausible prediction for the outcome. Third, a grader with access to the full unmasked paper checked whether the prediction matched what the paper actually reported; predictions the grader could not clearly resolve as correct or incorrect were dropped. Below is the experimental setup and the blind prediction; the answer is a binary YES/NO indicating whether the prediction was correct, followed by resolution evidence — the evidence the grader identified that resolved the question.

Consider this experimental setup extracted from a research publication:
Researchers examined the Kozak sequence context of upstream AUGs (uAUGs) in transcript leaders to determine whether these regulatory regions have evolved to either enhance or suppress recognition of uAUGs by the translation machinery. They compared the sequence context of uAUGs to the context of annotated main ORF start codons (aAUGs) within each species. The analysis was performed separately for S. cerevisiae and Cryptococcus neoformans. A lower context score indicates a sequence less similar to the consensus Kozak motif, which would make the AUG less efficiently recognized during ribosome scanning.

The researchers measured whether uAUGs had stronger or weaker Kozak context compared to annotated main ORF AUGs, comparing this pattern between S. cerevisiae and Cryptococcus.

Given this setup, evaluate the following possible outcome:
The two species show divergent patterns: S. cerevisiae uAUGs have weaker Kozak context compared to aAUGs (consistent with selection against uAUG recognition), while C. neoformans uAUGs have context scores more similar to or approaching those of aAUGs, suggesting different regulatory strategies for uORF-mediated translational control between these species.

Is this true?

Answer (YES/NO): NO